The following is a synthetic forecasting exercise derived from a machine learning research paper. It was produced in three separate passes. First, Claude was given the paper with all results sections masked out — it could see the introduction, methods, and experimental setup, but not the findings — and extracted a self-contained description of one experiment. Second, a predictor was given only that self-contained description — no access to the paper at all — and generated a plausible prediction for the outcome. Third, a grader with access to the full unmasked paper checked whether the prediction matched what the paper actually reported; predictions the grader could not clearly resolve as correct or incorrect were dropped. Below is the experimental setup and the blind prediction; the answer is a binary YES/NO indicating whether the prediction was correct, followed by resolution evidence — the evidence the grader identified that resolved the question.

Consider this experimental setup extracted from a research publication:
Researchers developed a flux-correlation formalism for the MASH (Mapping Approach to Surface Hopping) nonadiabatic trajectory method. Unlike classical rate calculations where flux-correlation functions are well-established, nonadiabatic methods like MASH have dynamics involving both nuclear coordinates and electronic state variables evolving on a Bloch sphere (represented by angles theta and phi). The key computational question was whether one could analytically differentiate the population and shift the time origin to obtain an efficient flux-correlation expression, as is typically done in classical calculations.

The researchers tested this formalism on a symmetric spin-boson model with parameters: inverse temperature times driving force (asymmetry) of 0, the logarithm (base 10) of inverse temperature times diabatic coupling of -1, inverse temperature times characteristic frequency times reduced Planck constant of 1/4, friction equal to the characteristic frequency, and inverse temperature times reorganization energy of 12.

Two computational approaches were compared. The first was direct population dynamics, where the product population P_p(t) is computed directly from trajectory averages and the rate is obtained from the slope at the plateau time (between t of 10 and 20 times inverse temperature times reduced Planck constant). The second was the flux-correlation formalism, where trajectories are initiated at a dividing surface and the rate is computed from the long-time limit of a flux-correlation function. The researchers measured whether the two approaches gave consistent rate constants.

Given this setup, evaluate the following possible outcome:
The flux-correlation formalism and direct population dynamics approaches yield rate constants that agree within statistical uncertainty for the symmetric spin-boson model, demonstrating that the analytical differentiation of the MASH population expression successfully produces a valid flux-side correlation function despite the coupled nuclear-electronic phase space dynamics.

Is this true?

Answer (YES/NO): YES